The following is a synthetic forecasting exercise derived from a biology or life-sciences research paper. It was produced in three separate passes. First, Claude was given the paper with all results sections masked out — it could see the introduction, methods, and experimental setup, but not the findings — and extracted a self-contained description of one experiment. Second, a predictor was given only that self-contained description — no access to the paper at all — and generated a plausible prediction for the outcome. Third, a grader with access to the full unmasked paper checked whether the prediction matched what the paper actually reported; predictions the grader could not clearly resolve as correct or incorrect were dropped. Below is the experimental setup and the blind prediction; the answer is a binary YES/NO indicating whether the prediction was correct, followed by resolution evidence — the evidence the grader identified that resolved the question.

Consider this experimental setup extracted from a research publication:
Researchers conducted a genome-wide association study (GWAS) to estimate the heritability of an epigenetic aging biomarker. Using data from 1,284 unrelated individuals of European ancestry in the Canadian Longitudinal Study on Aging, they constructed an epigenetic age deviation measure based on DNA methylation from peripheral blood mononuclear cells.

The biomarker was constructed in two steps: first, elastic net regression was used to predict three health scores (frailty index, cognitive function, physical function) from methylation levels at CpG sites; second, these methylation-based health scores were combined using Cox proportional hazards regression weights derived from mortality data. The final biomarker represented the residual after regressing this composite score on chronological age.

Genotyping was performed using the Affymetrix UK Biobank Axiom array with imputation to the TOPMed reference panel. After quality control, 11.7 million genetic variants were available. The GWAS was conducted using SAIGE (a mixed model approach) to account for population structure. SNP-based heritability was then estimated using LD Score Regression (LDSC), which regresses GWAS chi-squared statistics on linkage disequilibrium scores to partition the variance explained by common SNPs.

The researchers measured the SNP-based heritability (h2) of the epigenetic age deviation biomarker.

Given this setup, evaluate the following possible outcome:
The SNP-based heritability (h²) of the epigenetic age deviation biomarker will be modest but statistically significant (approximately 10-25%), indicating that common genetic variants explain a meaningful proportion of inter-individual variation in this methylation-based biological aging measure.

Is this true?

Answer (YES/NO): NO